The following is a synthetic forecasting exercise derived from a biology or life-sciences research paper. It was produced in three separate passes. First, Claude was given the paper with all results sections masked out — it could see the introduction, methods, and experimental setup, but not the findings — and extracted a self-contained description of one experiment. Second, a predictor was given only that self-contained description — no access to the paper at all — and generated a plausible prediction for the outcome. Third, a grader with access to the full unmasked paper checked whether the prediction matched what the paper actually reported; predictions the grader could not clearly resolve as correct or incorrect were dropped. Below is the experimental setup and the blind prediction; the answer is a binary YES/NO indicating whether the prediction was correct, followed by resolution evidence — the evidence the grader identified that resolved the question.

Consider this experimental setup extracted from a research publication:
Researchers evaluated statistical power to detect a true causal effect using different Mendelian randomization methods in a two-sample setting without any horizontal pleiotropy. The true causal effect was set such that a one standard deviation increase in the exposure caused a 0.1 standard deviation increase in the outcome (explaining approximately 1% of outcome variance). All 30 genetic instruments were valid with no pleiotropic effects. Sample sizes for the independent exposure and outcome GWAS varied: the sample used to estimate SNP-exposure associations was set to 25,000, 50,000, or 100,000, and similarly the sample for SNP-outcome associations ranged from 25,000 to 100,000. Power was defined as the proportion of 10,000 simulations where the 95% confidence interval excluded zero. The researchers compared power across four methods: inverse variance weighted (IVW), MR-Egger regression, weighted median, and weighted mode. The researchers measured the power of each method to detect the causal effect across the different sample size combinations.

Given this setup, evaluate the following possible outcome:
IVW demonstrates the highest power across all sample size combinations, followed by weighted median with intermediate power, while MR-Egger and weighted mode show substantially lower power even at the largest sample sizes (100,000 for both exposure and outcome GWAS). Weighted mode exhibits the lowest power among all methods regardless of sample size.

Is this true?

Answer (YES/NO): NO